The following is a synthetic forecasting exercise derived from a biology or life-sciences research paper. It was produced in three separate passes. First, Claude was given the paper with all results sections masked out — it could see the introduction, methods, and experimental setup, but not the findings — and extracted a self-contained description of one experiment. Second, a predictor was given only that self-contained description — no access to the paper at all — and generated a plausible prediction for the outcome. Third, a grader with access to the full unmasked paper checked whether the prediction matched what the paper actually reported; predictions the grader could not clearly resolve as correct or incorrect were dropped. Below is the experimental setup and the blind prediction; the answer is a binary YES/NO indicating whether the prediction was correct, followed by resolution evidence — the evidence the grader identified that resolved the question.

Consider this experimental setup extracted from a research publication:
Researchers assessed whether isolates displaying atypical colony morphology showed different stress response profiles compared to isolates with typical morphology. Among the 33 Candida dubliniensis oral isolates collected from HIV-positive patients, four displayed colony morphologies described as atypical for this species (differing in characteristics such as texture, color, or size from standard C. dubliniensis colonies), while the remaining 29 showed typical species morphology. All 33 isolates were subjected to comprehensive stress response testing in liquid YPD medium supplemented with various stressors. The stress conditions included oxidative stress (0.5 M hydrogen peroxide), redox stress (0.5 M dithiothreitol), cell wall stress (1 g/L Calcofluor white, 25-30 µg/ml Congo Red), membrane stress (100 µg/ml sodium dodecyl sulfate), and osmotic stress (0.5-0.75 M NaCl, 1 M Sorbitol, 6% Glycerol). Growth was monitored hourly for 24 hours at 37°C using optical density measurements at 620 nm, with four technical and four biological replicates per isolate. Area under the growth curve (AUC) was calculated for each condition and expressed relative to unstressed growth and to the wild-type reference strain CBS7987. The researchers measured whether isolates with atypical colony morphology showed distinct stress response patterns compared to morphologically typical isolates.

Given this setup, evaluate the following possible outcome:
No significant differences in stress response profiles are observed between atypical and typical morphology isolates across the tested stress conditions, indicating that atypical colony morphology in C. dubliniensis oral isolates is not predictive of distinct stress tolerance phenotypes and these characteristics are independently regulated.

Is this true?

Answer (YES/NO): NO